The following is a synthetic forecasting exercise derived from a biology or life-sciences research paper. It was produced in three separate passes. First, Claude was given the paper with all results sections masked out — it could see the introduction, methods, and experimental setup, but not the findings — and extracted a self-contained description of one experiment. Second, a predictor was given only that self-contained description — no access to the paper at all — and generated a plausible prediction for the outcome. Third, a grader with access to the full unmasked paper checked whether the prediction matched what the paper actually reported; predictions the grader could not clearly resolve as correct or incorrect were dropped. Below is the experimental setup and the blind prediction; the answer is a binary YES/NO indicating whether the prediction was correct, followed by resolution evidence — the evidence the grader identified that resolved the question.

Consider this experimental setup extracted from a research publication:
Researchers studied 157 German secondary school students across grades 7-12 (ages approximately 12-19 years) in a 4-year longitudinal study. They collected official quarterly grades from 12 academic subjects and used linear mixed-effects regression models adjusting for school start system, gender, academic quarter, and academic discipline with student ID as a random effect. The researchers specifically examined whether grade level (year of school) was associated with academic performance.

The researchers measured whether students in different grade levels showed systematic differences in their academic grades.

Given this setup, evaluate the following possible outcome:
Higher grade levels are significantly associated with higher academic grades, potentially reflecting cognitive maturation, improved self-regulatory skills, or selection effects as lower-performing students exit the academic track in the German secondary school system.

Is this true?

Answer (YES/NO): YES